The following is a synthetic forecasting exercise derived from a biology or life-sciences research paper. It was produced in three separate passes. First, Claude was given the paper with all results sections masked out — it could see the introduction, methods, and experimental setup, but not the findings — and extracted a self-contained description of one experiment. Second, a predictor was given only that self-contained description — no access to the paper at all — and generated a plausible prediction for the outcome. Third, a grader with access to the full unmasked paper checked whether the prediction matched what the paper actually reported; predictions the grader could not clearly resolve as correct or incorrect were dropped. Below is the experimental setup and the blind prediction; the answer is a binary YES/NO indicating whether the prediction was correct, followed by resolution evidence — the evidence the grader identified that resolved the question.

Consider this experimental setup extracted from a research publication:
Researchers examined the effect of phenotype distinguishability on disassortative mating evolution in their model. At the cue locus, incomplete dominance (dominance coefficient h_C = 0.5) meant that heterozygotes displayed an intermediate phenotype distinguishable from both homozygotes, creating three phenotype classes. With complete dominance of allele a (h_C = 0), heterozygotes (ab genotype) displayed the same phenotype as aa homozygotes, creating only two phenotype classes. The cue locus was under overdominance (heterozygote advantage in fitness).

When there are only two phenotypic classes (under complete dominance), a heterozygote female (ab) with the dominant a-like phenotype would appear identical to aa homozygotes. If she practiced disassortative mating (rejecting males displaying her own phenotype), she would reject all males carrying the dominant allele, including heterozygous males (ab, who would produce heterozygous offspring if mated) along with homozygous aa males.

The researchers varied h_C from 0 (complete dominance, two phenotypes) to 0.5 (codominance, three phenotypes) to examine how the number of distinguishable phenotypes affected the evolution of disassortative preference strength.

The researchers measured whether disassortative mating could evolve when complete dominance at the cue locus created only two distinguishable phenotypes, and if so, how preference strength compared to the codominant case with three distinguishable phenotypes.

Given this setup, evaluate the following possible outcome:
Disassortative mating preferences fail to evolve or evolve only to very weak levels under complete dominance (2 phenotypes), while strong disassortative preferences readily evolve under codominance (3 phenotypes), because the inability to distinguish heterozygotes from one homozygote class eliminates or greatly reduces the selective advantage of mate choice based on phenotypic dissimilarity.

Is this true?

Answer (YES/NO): NO